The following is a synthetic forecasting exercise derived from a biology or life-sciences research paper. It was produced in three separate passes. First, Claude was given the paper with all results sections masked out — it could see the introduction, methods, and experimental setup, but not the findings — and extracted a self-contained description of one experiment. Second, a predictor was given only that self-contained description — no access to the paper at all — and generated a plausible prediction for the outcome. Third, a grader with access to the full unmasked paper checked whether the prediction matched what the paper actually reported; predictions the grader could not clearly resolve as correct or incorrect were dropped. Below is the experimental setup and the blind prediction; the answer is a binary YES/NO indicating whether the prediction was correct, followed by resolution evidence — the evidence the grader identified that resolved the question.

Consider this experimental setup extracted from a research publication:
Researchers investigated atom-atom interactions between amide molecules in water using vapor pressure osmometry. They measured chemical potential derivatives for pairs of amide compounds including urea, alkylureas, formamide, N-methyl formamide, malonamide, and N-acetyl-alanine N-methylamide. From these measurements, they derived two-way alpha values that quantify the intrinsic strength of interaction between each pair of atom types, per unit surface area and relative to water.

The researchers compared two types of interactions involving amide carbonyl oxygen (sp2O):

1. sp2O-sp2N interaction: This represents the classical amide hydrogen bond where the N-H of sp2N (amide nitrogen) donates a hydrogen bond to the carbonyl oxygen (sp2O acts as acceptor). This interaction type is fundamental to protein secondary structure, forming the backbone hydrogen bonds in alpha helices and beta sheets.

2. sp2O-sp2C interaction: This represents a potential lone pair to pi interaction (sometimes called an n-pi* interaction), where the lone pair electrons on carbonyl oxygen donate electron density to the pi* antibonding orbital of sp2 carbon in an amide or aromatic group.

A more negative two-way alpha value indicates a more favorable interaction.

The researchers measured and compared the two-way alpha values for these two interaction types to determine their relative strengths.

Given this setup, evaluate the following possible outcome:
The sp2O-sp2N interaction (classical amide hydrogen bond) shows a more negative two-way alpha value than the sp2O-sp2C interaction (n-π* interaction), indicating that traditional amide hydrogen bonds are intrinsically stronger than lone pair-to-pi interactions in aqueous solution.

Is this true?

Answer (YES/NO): NO